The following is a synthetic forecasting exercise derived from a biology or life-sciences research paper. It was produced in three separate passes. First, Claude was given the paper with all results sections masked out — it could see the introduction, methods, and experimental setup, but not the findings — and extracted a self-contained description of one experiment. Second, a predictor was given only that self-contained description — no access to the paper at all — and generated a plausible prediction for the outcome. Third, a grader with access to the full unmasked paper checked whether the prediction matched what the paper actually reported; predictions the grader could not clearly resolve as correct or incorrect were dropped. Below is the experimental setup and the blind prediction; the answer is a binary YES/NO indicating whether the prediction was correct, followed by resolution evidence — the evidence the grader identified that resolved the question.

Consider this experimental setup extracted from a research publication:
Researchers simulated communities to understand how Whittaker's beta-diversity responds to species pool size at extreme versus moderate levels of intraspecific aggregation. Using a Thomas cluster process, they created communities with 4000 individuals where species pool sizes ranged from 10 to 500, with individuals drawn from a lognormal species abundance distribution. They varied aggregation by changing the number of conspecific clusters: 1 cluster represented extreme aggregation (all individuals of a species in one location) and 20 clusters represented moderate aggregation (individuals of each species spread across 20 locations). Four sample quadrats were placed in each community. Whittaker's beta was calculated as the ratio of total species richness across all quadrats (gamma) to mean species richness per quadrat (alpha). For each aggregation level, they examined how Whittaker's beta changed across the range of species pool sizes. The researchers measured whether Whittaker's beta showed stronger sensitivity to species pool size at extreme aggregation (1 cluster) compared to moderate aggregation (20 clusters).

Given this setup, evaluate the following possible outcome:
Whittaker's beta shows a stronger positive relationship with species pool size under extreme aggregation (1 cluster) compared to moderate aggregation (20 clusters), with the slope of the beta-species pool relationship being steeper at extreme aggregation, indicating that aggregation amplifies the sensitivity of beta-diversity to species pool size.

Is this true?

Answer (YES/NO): NO